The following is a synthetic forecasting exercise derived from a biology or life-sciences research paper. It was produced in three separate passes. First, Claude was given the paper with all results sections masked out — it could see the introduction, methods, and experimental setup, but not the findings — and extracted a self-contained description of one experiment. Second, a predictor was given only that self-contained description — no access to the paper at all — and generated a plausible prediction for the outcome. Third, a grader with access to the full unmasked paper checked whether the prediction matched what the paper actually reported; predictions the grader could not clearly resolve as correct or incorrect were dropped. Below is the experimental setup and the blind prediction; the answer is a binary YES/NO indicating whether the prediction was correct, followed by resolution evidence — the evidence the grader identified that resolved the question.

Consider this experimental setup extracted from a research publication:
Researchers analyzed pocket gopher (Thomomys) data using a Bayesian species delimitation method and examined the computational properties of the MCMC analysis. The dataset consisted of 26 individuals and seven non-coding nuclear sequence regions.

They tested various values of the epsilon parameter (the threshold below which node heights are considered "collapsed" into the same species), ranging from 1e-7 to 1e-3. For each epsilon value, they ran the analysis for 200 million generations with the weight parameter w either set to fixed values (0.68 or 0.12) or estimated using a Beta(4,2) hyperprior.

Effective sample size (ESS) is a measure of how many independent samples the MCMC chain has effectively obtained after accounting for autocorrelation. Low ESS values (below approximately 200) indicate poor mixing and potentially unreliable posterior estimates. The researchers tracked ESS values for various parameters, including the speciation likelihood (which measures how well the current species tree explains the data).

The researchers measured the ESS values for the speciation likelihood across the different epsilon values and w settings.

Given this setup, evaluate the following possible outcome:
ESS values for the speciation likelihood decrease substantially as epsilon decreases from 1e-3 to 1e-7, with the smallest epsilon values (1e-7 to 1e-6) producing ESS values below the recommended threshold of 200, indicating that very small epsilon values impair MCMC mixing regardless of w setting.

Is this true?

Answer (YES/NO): NO